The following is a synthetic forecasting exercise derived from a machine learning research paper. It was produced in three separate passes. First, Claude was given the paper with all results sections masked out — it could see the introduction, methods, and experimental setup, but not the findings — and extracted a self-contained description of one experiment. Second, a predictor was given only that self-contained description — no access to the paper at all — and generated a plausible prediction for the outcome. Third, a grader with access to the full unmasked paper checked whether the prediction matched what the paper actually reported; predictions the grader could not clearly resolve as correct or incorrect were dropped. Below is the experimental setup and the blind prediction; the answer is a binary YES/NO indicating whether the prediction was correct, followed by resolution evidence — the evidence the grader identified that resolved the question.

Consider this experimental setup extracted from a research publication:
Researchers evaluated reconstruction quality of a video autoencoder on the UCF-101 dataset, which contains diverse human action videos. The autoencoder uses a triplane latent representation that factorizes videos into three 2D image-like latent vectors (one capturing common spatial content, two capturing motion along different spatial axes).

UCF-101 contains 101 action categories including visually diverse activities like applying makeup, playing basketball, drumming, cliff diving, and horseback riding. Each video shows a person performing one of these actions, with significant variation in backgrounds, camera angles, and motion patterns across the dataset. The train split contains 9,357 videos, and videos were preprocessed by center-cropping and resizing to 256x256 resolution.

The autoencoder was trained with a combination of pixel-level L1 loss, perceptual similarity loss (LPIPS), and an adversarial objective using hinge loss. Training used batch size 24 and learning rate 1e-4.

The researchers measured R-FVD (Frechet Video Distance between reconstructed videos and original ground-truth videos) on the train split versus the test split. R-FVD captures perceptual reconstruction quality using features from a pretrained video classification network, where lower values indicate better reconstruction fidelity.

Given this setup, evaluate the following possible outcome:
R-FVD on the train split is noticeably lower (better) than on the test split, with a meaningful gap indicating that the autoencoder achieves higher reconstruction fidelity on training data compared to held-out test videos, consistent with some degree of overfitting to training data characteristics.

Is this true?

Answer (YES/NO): YES